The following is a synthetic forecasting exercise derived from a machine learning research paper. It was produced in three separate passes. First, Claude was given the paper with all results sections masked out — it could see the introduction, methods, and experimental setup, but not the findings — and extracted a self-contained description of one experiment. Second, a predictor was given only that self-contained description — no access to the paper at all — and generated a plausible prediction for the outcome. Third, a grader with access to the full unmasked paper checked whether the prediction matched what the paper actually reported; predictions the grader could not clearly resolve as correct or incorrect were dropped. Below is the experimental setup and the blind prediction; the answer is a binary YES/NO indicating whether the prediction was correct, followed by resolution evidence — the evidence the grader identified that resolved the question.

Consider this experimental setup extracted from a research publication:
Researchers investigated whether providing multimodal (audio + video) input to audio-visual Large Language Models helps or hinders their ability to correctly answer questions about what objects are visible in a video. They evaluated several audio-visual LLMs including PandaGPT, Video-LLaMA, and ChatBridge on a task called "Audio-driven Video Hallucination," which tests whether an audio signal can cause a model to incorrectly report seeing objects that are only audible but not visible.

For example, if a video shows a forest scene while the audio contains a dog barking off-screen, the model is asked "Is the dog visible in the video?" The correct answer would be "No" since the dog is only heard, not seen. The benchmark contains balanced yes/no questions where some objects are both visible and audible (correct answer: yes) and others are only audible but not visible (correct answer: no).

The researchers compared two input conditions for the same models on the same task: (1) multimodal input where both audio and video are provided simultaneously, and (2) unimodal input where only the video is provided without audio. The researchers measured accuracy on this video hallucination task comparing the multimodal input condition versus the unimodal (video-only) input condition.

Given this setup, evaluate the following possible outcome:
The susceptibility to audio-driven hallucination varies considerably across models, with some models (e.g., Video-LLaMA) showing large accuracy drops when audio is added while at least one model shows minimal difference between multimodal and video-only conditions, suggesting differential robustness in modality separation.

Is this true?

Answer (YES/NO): NO